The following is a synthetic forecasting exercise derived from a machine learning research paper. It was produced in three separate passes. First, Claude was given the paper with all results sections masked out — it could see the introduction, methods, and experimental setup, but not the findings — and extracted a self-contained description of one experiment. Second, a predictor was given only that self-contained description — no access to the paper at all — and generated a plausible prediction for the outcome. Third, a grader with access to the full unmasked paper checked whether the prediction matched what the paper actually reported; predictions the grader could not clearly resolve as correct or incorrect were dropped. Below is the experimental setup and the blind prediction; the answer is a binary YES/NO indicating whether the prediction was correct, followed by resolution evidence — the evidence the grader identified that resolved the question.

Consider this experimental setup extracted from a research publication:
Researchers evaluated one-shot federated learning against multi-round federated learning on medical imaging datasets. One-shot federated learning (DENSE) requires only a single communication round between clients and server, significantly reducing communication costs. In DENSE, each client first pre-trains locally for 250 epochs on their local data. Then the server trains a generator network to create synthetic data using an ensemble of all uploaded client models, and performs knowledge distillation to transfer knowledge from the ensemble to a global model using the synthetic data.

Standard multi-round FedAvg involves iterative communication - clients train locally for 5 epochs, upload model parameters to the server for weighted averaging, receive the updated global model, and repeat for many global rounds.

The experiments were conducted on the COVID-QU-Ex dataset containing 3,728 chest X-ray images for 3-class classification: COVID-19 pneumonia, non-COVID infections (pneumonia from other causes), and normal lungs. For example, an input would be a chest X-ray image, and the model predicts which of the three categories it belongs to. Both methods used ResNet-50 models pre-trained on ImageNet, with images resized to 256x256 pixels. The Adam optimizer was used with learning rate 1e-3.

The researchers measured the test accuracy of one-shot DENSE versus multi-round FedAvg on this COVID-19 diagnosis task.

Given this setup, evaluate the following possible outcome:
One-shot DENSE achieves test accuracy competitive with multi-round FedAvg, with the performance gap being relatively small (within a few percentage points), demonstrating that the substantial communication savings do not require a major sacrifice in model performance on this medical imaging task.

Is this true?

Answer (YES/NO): NO